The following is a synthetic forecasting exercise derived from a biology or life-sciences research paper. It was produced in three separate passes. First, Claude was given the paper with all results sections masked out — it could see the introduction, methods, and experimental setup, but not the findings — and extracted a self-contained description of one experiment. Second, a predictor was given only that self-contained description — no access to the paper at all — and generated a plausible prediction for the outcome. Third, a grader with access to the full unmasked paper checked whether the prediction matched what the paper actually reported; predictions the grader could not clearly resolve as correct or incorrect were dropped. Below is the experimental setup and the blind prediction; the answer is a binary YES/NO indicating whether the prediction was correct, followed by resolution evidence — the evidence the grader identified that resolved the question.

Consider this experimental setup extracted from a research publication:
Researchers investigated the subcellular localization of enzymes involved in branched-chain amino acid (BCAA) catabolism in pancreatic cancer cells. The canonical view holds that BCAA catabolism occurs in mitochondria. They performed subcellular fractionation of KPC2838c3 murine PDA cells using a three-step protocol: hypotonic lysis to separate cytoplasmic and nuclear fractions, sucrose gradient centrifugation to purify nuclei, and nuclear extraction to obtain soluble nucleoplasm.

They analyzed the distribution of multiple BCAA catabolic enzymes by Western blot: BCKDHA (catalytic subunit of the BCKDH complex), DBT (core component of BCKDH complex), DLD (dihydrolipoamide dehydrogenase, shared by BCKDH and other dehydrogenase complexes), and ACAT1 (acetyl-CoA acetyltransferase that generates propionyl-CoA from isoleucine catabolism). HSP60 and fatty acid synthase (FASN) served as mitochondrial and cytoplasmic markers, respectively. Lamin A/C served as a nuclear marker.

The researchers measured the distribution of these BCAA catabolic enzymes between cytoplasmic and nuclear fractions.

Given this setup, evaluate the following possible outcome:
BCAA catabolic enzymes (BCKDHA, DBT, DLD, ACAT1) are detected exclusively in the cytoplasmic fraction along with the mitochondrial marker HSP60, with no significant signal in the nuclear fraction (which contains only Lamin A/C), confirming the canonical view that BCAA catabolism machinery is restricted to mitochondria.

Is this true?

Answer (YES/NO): NO